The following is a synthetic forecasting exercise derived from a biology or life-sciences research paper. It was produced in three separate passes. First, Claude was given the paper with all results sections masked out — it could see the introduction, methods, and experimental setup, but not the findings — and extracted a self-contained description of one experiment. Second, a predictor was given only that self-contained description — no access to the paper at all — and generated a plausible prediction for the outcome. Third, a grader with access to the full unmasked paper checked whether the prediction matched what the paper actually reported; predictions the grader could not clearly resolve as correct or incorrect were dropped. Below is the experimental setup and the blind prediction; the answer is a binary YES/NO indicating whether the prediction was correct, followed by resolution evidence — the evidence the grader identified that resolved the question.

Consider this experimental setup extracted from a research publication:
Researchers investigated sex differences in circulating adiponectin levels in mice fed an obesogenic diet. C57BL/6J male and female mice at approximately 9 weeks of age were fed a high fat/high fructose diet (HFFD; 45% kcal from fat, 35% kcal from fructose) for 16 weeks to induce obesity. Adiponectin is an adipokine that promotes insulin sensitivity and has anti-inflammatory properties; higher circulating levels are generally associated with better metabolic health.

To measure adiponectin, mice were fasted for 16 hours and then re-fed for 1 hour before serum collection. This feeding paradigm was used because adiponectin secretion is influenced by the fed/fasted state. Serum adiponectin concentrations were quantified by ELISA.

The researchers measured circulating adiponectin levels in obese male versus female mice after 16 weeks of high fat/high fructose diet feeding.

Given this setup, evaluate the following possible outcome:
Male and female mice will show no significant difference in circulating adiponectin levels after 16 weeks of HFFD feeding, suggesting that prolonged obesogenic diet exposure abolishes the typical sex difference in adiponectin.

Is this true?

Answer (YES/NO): NO